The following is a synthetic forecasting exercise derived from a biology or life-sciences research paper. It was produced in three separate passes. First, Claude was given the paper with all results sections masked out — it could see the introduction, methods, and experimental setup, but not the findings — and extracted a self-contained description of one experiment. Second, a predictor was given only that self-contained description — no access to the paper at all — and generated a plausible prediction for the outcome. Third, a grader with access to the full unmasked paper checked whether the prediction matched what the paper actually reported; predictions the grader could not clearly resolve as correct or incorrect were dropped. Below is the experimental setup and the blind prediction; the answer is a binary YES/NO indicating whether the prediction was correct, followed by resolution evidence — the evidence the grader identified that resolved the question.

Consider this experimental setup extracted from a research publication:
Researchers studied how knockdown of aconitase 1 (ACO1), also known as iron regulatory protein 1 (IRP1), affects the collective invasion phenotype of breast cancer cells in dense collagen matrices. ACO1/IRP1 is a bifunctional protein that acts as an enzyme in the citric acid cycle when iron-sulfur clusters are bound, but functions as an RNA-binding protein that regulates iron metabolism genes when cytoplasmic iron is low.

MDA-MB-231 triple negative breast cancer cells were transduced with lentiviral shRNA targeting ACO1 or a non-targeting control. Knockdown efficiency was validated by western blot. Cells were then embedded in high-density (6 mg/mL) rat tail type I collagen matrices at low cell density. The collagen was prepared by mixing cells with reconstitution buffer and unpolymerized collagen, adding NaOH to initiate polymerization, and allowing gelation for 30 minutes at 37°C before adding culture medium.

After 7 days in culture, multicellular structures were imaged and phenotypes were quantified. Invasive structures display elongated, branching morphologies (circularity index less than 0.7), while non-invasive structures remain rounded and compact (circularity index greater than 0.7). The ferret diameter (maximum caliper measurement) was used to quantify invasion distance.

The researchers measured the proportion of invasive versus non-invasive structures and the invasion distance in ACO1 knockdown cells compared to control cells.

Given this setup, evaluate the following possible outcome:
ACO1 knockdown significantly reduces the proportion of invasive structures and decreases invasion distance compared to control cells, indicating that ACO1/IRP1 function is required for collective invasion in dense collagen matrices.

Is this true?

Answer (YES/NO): YES